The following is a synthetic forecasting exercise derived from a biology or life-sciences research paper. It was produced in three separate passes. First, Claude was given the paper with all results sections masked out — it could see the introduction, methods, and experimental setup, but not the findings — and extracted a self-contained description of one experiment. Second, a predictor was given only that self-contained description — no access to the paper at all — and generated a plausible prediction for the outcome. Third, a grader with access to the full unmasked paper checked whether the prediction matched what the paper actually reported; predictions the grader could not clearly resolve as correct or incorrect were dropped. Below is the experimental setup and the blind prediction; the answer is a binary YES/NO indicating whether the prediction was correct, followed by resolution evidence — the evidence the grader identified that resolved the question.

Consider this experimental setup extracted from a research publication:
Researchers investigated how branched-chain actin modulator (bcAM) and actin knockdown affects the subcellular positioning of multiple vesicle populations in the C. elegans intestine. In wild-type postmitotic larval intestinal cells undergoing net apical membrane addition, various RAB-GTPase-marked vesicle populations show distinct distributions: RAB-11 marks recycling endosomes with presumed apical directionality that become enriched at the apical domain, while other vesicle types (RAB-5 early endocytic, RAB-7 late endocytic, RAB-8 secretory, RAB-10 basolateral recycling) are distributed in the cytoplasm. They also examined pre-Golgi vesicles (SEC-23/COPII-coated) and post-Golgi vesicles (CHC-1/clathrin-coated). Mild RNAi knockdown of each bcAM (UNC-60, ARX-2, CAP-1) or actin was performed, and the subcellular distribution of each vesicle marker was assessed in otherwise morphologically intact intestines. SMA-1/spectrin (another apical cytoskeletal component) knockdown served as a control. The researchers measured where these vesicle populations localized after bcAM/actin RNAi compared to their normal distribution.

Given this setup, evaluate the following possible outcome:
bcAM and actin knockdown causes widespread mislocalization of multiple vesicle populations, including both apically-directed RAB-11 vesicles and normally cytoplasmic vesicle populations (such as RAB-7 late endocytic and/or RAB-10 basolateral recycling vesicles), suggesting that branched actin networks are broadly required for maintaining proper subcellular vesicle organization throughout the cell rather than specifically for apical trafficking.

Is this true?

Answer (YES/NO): NO